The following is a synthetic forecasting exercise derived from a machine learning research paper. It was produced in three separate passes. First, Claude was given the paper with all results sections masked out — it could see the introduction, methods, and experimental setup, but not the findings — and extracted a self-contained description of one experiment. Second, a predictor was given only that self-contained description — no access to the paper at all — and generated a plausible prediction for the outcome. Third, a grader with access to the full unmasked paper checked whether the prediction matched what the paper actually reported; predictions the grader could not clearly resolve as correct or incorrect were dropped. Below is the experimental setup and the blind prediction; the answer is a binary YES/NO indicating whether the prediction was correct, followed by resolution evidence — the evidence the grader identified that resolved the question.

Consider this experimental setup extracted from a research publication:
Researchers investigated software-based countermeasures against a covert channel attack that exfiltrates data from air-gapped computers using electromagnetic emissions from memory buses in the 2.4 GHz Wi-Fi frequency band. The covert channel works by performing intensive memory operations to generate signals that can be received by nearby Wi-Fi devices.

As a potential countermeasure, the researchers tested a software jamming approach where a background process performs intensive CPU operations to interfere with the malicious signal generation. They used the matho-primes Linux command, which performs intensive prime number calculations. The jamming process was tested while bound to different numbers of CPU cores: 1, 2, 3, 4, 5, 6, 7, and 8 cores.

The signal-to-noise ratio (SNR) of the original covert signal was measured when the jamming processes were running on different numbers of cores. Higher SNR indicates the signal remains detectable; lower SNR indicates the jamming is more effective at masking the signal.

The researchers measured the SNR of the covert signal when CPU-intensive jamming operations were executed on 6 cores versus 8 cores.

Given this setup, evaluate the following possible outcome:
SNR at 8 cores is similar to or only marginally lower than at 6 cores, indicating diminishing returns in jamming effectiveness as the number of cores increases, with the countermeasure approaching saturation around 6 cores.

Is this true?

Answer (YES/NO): NO